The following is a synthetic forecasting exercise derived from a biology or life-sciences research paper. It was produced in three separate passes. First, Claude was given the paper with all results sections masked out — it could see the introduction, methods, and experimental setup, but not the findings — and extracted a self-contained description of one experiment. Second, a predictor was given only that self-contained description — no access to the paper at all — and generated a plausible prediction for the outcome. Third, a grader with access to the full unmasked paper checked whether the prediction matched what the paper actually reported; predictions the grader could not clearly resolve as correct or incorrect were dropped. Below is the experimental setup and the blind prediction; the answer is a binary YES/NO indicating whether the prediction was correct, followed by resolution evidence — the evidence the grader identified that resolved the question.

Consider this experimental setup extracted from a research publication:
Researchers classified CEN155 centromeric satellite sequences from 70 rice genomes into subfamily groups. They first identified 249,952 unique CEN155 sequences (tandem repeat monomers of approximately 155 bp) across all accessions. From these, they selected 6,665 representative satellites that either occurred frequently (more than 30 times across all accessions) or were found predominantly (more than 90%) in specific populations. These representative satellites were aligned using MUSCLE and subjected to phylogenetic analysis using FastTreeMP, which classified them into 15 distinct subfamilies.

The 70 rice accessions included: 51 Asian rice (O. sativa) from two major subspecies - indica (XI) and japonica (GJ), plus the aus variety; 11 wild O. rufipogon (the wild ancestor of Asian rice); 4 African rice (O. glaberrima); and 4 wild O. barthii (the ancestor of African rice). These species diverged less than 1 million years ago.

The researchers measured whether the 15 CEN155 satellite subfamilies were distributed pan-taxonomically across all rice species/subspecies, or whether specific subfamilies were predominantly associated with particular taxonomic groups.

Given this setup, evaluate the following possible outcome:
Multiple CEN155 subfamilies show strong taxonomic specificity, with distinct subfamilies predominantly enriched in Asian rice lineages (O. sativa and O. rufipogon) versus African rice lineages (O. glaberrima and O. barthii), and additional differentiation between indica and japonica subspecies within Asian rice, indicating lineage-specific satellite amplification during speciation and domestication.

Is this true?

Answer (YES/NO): NO